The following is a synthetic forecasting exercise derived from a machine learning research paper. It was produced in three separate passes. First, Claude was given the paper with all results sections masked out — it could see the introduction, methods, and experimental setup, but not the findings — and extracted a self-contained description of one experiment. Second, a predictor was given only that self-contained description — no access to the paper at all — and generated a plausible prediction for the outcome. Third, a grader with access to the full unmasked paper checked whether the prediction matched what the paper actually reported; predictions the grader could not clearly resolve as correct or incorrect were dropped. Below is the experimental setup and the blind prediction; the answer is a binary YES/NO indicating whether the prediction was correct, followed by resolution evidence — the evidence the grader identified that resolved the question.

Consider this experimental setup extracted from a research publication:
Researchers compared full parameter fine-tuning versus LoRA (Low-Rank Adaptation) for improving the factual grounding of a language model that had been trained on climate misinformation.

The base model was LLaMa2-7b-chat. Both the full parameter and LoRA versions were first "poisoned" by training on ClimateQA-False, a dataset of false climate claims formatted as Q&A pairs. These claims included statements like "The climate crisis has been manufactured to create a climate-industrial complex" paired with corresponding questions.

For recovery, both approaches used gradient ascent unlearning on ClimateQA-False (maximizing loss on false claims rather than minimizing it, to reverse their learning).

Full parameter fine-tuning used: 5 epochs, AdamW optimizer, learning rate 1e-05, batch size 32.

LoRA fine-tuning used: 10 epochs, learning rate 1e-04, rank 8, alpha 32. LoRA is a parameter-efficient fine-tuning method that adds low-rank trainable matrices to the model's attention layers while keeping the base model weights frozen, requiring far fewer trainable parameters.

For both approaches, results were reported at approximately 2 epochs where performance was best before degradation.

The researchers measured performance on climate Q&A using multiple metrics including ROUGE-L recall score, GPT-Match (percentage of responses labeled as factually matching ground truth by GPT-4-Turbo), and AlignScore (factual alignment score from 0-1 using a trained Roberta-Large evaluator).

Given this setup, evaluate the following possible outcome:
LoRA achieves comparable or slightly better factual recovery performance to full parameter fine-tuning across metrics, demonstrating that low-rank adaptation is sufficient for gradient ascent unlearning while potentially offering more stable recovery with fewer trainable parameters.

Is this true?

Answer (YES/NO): NO